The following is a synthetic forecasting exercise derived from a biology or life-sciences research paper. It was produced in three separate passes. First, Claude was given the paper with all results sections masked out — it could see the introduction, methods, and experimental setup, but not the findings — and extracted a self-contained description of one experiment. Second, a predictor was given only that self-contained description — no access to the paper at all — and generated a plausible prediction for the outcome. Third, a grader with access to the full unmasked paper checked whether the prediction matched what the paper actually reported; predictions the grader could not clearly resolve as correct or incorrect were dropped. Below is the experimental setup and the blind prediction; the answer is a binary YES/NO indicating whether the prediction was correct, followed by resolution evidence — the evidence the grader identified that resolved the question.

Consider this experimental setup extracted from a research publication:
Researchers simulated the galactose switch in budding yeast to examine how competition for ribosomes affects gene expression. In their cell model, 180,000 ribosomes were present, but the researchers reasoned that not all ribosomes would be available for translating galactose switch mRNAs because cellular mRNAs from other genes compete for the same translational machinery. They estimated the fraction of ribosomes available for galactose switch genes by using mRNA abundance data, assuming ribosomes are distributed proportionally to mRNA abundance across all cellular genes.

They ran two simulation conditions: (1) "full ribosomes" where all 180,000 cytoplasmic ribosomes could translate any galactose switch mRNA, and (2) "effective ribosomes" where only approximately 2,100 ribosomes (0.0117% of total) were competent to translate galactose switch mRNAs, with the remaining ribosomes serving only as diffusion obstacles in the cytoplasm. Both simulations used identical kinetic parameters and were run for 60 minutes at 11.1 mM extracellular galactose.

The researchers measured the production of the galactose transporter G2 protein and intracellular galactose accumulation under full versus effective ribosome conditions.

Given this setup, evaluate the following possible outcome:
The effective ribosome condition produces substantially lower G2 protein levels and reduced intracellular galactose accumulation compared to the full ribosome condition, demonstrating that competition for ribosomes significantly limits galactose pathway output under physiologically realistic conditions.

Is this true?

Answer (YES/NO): YES